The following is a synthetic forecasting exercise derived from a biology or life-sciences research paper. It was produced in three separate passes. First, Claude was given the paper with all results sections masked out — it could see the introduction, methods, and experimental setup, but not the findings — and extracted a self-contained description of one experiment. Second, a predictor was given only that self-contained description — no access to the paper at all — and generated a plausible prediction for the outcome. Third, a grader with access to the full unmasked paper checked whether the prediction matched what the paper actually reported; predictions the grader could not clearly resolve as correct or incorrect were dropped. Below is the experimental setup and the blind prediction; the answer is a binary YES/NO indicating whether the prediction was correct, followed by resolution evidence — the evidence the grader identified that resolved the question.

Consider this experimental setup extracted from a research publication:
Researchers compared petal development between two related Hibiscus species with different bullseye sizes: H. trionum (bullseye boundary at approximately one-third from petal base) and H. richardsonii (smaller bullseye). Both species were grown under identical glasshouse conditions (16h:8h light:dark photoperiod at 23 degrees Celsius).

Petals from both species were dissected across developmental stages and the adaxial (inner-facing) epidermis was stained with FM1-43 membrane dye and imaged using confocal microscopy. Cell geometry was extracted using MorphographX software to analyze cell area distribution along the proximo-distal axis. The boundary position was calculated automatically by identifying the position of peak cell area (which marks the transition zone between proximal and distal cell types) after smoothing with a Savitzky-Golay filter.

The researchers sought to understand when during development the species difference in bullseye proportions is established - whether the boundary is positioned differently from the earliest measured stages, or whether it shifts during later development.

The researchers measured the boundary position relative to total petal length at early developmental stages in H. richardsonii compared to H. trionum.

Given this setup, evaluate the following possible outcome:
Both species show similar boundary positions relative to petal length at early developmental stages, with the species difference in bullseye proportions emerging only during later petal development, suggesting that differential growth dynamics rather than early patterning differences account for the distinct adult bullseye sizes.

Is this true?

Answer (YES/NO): NO